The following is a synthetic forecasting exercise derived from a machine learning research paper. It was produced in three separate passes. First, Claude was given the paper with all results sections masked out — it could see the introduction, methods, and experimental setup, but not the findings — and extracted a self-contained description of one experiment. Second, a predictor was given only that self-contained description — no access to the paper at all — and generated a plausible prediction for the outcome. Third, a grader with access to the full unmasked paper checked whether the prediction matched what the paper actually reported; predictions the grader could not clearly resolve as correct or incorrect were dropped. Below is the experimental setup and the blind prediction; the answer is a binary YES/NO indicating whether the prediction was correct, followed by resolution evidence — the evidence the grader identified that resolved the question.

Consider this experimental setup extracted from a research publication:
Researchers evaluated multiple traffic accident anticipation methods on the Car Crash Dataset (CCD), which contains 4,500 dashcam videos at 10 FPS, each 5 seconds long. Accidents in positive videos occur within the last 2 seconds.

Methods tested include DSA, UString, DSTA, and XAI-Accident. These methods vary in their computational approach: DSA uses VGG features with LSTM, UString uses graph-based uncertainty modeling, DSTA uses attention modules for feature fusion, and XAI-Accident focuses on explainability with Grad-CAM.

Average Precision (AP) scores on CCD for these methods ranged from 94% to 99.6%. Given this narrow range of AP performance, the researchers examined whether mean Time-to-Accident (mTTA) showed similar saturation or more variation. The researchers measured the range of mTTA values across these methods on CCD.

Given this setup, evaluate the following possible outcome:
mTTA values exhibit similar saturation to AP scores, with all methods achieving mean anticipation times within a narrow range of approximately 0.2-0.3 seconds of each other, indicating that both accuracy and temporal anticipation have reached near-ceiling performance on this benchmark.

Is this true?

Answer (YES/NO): NO